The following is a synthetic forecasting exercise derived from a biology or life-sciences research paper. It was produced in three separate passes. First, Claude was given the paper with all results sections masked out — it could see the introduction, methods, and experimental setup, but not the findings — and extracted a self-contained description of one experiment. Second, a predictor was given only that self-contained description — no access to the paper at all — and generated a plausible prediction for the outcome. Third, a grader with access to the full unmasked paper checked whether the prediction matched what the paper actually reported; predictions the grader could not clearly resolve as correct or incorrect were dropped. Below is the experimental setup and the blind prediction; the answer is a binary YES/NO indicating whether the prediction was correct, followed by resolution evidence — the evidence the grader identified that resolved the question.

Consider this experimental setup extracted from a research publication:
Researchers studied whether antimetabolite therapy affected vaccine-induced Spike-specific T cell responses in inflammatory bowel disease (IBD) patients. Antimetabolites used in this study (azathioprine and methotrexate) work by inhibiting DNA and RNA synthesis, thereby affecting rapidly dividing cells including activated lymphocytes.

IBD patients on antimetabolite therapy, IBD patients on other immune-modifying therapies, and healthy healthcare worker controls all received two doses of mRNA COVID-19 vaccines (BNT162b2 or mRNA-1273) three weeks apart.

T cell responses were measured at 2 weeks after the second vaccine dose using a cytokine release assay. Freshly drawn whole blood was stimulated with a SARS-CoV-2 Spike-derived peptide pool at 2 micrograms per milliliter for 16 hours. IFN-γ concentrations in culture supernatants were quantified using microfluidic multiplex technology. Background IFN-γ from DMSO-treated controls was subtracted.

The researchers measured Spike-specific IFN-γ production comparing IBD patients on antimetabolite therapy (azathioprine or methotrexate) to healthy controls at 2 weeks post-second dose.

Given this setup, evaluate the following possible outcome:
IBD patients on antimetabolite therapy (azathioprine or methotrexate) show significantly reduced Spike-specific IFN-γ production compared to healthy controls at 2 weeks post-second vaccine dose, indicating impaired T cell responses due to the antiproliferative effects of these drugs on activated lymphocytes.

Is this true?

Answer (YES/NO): NO